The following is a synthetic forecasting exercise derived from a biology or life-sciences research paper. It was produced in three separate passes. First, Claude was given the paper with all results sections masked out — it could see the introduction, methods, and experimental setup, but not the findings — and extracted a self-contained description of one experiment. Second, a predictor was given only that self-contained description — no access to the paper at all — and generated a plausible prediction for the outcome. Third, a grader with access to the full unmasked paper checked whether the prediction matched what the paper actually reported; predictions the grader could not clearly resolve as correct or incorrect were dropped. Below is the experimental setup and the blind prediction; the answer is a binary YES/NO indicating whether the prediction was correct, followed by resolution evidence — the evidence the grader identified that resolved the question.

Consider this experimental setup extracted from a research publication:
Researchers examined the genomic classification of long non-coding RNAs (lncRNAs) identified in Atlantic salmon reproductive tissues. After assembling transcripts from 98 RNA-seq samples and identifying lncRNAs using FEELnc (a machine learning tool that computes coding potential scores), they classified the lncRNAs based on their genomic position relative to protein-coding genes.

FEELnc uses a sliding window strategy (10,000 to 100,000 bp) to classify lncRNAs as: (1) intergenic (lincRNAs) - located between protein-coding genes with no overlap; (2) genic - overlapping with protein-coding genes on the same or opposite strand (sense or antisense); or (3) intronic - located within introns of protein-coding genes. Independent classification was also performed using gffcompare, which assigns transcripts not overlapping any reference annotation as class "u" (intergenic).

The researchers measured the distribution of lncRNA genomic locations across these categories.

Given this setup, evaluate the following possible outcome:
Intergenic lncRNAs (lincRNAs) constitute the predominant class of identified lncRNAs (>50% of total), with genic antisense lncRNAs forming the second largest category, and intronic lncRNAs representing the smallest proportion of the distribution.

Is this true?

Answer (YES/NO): NO